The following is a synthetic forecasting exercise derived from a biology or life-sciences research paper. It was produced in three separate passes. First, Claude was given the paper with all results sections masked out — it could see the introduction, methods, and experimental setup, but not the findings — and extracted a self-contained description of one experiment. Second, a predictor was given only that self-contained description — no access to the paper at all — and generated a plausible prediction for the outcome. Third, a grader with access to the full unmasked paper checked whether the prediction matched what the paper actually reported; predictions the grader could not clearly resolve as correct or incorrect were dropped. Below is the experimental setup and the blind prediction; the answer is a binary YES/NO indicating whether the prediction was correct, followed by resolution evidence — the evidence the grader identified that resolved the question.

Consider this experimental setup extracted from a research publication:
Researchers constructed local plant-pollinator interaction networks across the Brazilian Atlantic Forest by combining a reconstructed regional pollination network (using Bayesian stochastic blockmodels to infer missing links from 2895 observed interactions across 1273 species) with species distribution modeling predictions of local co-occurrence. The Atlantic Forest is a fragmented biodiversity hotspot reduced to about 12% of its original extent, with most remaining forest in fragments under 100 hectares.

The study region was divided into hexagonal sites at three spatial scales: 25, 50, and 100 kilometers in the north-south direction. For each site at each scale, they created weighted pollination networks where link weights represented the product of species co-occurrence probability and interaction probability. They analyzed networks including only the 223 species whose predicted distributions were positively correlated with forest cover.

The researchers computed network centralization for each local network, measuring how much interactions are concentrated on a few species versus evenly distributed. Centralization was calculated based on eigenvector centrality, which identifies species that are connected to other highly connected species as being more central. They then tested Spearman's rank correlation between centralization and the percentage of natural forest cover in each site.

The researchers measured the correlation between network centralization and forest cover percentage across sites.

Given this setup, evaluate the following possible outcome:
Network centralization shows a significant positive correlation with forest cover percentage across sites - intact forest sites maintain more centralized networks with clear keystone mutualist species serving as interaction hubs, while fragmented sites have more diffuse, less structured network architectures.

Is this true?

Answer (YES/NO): NO